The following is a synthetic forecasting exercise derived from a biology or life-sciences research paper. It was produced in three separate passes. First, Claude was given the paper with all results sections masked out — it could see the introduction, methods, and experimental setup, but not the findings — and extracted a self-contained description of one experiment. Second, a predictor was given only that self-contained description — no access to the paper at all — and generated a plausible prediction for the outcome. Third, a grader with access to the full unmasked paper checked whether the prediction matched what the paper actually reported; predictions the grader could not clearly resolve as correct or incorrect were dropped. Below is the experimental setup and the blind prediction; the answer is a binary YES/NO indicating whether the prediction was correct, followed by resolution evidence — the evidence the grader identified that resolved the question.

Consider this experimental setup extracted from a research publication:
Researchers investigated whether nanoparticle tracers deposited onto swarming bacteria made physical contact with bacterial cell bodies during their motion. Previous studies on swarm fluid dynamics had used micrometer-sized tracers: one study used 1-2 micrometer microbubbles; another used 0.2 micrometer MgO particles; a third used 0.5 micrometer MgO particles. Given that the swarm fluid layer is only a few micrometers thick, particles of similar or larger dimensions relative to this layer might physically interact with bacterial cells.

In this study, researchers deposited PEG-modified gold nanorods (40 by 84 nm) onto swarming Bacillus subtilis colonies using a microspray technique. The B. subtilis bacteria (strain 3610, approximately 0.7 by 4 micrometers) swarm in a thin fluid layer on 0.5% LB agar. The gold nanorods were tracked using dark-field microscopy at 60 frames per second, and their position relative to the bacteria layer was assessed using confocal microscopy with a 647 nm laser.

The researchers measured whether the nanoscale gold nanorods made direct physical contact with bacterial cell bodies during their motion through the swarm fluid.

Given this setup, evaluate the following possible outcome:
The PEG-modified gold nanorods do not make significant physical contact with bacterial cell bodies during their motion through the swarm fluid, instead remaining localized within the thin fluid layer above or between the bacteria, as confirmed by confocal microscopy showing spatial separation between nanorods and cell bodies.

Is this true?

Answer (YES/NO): YES